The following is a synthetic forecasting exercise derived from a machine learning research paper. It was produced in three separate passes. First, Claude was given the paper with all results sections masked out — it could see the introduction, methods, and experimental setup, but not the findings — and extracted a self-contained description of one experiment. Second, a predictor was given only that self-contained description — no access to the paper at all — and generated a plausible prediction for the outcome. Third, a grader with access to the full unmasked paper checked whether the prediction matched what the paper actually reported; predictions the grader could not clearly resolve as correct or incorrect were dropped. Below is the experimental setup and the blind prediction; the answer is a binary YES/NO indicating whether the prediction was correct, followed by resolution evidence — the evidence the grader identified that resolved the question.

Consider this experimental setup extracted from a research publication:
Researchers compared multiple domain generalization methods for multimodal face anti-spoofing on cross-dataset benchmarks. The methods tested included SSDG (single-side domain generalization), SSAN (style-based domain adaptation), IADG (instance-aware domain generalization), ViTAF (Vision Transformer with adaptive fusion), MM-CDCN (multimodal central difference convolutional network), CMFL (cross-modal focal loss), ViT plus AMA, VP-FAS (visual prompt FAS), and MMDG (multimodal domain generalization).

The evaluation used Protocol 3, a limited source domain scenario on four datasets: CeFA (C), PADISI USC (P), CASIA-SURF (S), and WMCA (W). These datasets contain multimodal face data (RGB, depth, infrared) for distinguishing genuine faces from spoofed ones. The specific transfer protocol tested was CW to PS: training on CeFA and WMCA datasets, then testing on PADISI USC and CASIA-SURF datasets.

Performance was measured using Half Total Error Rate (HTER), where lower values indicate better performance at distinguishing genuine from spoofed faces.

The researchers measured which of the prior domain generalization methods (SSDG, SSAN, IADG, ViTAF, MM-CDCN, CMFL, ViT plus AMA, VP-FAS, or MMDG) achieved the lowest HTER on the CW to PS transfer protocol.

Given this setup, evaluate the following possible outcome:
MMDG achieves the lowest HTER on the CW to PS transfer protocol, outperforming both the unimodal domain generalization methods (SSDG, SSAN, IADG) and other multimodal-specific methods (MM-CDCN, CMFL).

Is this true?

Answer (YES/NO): YES